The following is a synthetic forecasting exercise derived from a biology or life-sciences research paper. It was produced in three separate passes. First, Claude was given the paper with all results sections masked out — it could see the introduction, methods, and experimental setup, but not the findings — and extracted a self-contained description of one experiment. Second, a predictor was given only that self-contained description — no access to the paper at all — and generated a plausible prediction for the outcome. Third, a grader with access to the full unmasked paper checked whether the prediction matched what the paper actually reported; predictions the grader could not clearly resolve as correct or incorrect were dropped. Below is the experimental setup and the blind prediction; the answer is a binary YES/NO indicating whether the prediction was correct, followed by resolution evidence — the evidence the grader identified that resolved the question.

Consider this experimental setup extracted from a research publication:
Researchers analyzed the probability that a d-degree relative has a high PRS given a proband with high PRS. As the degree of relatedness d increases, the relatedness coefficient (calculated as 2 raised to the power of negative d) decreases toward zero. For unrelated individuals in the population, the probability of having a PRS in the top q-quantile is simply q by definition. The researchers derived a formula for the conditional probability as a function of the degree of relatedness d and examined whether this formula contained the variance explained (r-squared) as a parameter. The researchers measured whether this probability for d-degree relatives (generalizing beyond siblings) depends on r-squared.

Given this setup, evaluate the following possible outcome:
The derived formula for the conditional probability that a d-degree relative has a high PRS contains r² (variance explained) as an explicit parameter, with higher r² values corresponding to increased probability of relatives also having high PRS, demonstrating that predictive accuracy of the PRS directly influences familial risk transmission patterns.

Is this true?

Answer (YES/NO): NO